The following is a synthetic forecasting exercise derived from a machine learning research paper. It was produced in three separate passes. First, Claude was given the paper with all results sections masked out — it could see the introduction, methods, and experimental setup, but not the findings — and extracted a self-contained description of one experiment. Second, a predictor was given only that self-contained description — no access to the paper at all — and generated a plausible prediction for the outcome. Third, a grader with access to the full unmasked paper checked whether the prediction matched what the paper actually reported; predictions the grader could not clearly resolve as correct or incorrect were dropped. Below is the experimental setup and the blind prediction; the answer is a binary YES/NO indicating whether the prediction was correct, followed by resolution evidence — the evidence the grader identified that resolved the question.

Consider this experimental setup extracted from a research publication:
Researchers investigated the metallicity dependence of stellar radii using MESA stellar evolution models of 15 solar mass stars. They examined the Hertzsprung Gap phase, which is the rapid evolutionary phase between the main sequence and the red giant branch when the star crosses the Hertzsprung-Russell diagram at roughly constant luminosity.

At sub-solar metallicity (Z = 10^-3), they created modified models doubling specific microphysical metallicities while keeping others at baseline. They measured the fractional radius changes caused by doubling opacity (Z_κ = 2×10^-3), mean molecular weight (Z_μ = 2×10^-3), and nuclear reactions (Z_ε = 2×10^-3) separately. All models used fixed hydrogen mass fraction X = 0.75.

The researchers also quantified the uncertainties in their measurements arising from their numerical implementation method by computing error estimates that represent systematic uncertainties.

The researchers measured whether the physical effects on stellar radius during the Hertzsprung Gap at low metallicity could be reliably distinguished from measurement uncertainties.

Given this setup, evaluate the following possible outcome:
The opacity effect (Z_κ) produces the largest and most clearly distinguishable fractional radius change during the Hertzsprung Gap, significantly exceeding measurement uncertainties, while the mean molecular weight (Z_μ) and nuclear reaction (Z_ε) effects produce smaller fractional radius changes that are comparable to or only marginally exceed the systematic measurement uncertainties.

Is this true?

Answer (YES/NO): NO